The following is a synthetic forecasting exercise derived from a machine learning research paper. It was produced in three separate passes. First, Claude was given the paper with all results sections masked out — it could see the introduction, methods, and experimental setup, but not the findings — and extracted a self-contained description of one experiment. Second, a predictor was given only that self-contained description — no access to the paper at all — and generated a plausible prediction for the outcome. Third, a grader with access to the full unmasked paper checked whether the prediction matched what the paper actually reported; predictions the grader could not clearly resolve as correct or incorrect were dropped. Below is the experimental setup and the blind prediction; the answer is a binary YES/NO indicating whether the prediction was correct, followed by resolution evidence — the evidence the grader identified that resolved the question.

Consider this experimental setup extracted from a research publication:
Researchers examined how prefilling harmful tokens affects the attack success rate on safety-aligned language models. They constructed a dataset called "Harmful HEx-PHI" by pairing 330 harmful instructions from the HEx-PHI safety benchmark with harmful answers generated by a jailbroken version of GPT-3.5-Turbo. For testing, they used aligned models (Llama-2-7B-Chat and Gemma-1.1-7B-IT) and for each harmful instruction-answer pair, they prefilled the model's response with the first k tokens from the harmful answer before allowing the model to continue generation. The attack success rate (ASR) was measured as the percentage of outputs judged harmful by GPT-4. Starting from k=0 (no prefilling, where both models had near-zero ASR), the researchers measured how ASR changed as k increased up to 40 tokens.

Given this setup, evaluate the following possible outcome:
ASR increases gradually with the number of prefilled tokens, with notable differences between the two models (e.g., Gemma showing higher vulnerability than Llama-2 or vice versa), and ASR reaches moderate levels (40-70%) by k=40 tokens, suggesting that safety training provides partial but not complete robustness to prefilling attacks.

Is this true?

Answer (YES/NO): NO